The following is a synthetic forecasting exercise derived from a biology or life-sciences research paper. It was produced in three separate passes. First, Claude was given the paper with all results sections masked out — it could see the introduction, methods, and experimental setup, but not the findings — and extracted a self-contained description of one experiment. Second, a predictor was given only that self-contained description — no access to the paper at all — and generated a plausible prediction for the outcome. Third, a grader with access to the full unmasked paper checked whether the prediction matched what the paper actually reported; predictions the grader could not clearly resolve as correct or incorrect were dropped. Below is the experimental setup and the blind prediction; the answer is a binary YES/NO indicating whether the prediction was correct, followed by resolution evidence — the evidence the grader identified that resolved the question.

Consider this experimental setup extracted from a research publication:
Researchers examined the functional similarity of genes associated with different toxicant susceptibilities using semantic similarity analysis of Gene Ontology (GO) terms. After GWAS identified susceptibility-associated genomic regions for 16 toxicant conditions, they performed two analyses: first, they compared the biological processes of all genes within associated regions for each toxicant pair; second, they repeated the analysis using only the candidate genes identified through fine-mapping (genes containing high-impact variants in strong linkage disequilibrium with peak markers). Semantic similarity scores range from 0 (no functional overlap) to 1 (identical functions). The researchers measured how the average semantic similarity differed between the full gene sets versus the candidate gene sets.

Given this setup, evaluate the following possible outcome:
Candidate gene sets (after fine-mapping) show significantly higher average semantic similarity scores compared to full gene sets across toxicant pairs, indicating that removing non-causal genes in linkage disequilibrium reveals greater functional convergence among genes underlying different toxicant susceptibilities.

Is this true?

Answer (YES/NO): NO